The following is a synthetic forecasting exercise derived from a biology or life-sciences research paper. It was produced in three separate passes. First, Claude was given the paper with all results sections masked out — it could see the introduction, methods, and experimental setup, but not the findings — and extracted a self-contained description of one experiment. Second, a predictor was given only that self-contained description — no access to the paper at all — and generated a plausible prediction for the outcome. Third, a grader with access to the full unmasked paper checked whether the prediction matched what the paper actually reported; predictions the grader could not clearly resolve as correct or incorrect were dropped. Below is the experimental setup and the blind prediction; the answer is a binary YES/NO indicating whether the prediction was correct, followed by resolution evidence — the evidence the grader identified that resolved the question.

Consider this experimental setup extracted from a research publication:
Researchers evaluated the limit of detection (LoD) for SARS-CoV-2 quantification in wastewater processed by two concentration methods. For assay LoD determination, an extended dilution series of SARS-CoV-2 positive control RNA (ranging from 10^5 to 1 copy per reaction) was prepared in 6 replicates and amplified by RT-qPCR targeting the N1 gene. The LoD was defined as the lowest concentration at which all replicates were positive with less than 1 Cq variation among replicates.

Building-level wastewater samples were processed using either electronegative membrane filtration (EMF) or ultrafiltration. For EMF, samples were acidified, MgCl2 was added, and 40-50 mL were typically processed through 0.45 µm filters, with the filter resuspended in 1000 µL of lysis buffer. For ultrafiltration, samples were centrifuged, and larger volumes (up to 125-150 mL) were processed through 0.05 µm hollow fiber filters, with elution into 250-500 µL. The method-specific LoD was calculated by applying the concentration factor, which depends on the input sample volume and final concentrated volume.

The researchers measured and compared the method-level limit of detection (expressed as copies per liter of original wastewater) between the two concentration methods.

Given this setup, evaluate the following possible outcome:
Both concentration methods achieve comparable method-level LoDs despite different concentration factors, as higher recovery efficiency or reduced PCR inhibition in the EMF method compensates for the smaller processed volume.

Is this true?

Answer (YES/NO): NO